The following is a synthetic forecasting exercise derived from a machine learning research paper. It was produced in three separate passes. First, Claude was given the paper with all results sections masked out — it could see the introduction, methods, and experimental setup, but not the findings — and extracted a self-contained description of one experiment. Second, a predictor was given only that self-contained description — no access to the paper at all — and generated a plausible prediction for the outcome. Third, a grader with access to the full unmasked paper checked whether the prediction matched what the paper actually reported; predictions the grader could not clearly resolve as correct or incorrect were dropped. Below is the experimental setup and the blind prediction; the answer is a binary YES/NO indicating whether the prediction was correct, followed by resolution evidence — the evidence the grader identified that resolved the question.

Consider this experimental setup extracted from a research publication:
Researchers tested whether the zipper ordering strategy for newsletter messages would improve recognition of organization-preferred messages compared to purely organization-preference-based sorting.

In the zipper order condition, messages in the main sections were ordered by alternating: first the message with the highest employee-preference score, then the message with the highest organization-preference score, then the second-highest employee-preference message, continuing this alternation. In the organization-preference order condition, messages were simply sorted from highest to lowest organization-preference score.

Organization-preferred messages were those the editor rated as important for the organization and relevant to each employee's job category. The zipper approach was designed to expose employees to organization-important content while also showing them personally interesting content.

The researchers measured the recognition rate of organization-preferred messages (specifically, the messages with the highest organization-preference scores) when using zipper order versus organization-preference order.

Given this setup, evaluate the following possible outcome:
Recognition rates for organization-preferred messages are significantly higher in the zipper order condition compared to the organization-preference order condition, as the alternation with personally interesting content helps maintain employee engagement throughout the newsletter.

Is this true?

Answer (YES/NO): NO